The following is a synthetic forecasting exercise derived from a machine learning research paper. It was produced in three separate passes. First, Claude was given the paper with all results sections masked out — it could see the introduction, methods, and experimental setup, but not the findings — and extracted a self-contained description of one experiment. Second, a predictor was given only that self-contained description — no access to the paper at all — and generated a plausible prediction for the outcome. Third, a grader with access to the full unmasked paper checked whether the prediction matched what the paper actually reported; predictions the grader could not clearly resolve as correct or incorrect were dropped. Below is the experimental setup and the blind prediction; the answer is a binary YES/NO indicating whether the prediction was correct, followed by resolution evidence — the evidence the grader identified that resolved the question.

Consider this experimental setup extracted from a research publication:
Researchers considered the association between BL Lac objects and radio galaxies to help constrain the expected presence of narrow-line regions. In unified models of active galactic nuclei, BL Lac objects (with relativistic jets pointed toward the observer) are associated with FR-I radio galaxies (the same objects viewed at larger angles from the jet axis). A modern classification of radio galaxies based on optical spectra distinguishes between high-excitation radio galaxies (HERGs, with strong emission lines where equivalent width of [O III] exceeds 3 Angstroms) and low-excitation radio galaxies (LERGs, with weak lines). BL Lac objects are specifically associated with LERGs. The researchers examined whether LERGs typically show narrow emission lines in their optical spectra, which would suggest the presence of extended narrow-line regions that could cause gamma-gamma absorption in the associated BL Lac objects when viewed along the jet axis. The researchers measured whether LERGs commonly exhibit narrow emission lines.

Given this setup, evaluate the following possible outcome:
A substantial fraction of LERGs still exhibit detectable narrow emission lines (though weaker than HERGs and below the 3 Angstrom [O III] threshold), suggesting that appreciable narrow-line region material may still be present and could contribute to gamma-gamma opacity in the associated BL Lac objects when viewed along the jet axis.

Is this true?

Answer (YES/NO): YES